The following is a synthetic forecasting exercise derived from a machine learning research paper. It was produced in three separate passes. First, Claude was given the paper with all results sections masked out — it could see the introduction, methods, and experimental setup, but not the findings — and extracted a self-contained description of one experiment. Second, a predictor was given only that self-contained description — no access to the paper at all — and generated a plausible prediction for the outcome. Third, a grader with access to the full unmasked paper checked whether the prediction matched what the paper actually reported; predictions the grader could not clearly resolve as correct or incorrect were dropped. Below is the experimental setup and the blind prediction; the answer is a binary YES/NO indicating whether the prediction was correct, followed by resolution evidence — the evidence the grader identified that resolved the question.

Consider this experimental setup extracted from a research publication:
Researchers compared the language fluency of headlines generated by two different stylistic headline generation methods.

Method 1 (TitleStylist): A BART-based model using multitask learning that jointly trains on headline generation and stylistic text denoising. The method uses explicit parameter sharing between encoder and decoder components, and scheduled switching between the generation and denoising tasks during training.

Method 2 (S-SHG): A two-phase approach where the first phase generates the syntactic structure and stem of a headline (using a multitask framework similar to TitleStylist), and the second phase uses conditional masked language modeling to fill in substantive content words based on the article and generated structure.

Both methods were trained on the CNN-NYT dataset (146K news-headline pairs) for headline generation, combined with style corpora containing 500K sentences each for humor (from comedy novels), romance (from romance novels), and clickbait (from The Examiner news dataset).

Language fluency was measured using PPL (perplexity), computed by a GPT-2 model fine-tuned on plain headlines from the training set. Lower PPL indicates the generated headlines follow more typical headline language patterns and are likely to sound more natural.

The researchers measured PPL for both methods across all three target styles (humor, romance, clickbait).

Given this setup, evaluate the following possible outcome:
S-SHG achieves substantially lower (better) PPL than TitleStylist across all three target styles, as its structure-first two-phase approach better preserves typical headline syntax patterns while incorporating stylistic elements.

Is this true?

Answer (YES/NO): NO